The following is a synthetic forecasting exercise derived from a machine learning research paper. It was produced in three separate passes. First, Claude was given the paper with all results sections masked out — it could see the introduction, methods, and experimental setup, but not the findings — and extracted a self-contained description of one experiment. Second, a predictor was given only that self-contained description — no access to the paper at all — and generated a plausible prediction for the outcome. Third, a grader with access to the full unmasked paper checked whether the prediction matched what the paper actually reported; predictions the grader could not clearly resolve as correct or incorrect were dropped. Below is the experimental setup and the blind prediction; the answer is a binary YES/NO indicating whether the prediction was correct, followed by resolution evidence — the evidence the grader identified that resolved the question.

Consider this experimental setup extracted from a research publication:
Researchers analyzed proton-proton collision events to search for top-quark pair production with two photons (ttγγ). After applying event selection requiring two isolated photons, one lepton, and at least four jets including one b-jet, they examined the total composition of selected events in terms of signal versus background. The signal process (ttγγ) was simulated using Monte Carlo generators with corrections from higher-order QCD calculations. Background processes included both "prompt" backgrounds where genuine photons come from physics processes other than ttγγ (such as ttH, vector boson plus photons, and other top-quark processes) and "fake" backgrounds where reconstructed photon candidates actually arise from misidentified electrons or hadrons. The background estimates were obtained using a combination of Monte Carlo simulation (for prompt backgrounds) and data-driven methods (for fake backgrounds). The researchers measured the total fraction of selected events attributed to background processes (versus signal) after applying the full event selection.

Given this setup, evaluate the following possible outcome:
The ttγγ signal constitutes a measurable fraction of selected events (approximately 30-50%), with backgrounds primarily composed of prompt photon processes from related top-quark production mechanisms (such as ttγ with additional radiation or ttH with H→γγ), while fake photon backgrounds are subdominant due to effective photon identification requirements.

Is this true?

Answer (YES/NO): NO